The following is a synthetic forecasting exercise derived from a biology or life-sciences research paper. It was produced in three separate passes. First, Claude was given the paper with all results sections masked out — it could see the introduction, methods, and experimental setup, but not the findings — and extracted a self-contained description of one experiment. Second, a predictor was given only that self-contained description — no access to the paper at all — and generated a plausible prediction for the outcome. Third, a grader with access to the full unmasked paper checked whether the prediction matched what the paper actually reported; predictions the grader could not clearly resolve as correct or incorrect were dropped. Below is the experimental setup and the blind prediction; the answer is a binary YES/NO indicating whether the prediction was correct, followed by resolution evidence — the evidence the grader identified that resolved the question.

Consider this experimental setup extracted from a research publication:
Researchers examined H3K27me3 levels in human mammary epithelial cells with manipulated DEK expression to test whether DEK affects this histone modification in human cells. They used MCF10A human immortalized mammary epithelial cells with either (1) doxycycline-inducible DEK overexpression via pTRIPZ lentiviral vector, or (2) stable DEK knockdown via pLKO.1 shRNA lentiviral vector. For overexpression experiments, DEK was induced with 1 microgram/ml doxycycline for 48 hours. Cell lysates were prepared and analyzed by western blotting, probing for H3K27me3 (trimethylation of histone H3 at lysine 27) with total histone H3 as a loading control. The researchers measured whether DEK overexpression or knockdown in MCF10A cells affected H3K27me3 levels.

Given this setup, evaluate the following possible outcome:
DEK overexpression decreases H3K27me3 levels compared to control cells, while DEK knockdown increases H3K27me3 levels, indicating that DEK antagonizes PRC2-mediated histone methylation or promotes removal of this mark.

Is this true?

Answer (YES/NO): NO